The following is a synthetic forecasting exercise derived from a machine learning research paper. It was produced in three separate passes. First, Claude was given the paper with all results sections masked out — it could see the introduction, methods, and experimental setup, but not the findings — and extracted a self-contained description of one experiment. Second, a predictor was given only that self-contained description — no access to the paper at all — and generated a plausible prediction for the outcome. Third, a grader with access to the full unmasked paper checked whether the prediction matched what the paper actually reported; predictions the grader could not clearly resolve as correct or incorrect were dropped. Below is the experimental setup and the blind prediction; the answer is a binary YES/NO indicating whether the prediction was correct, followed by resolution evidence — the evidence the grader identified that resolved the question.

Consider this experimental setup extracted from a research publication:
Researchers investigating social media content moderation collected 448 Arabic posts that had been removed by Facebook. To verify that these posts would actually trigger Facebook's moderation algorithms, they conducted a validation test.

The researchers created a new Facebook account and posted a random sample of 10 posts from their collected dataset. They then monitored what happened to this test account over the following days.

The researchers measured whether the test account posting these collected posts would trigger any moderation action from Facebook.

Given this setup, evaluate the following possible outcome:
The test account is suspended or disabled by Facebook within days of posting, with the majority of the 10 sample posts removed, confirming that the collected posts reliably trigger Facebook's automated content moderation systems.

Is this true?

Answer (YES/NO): YES